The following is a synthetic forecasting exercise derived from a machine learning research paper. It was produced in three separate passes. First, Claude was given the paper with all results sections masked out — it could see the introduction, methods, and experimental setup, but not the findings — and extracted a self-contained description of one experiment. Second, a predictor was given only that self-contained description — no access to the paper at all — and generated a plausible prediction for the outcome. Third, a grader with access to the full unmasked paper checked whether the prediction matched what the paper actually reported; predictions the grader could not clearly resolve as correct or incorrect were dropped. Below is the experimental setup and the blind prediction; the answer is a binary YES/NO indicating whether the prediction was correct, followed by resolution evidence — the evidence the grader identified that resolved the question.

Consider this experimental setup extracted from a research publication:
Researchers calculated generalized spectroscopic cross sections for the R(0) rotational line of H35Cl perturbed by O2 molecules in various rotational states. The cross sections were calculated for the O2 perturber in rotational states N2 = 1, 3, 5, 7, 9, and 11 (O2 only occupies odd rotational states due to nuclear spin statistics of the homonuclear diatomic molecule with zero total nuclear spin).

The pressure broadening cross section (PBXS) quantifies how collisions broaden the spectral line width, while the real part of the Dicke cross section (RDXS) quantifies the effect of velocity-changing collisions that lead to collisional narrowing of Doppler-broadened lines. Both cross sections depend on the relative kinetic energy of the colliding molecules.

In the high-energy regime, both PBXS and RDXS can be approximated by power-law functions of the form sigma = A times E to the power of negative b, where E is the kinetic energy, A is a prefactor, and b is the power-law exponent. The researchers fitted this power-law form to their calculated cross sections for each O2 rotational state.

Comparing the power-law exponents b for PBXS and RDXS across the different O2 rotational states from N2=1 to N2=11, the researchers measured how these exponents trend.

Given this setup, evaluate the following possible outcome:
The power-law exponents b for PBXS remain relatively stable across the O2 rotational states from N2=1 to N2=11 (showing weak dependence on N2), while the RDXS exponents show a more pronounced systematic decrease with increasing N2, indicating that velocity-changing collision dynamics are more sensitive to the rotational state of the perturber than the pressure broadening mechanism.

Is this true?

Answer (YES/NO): NO